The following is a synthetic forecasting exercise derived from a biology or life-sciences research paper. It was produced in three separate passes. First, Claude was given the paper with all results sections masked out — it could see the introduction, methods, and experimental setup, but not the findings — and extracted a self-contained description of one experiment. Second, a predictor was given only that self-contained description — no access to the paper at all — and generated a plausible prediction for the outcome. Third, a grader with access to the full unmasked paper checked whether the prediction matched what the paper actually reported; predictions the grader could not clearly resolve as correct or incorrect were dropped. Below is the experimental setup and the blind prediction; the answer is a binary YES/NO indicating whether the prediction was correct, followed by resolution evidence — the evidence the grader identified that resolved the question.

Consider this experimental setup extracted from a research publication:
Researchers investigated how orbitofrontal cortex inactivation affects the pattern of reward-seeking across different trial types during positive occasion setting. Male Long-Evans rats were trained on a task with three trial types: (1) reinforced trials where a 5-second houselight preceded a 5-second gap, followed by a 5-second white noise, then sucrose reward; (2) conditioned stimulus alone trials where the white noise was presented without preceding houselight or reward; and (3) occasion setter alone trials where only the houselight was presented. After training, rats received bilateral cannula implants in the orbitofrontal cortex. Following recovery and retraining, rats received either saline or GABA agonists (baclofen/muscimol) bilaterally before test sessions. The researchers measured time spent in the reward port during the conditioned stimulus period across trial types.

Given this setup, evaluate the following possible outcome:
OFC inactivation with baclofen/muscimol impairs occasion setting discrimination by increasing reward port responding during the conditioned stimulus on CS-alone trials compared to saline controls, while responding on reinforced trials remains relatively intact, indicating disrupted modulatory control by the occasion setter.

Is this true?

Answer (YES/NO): NO